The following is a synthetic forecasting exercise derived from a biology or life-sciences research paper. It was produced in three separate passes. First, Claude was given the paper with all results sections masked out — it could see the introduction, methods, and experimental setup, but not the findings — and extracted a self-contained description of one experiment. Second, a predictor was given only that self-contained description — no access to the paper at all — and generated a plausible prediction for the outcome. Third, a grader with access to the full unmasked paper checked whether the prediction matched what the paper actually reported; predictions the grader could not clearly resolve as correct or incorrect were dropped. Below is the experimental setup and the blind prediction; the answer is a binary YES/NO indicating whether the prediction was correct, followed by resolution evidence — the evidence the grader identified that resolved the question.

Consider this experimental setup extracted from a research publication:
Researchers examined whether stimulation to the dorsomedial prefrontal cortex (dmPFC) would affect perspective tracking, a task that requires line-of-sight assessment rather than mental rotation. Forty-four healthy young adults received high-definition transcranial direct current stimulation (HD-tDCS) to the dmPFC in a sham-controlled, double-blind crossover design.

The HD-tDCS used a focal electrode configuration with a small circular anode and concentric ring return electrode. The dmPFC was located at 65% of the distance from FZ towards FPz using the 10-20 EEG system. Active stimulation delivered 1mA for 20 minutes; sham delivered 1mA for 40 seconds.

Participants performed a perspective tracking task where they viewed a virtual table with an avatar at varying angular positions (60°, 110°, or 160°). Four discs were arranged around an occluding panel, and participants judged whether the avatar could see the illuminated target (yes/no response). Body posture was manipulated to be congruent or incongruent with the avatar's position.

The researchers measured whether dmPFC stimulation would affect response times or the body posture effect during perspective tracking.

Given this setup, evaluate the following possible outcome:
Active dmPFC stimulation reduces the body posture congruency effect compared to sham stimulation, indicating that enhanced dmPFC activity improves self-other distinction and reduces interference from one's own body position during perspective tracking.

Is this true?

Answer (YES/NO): NO